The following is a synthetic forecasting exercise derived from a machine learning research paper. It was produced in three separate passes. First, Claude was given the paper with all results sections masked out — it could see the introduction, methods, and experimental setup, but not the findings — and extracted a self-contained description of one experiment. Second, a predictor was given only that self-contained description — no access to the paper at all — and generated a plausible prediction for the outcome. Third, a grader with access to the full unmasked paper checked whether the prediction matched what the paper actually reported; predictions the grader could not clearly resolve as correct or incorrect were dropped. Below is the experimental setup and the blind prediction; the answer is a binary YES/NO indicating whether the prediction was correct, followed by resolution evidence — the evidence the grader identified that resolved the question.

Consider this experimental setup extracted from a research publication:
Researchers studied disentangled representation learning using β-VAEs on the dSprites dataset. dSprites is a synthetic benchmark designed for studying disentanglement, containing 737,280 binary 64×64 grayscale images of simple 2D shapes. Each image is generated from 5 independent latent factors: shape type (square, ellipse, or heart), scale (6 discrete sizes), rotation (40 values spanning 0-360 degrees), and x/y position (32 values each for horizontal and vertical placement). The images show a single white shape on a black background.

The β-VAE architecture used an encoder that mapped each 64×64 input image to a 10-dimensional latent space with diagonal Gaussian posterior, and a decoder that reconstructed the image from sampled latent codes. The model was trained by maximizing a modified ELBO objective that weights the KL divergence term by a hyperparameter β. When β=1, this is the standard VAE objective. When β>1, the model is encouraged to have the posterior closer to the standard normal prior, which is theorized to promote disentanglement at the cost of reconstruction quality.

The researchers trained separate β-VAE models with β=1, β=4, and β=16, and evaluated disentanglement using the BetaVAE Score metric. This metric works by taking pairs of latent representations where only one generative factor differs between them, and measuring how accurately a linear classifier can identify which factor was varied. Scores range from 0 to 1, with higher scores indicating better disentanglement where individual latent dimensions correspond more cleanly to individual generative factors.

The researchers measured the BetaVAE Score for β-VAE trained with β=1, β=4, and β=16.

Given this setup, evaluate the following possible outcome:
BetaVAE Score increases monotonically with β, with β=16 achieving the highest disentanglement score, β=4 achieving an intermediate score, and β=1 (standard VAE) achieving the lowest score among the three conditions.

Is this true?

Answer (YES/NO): NO